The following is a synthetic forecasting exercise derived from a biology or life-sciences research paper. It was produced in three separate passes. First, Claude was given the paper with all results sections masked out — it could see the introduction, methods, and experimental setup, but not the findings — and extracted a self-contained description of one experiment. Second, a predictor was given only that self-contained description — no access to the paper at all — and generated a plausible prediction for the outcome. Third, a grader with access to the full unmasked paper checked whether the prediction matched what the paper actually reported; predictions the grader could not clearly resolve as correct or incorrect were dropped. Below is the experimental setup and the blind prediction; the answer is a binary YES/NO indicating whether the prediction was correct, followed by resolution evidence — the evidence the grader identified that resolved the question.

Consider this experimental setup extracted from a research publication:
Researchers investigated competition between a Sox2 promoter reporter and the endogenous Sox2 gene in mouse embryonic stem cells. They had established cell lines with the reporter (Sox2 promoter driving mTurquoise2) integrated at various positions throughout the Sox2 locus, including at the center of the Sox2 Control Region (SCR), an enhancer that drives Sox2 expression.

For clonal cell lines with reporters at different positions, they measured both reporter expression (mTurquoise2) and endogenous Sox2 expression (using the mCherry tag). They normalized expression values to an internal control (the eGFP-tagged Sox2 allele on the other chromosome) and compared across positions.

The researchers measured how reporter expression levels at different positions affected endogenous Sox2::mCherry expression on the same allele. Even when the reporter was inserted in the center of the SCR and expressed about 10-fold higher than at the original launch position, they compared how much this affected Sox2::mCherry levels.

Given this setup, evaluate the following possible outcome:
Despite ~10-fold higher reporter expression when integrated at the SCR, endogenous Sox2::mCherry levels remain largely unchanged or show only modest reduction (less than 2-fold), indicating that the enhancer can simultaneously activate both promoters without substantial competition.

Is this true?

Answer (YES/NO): YES